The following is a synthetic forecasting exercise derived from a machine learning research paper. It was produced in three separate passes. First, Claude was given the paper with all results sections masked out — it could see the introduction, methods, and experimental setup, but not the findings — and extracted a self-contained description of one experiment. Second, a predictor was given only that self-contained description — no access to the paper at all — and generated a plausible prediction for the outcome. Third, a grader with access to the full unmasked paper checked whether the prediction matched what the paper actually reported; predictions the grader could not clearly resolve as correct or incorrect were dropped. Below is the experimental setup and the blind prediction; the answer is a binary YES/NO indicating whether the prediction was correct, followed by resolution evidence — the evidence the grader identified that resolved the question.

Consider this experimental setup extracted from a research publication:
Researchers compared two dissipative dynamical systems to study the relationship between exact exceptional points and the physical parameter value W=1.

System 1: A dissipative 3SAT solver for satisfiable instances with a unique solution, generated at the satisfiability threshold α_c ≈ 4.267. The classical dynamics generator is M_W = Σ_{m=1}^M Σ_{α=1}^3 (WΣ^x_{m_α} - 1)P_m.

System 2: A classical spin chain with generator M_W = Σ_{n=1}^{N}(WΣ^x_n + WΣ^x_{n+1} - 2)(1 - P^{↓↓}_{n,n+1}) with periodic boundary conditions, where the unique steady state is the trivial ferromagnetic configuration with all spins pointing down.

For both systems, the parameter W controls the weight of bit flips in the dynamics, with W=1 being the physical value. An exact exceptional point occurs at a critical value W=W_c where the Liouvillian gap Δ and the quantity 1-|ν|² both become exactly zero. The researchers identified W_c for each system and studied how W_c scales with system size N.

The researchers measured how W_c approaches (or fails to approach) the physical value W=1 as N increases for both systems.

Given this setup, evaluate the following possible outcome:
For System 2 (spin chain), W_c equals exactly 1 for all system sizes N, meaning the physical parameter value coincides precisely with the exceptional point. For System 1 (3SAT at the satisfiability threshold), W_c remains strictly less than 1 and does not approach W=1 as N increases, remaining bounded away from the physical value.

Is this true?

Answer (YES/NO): NO